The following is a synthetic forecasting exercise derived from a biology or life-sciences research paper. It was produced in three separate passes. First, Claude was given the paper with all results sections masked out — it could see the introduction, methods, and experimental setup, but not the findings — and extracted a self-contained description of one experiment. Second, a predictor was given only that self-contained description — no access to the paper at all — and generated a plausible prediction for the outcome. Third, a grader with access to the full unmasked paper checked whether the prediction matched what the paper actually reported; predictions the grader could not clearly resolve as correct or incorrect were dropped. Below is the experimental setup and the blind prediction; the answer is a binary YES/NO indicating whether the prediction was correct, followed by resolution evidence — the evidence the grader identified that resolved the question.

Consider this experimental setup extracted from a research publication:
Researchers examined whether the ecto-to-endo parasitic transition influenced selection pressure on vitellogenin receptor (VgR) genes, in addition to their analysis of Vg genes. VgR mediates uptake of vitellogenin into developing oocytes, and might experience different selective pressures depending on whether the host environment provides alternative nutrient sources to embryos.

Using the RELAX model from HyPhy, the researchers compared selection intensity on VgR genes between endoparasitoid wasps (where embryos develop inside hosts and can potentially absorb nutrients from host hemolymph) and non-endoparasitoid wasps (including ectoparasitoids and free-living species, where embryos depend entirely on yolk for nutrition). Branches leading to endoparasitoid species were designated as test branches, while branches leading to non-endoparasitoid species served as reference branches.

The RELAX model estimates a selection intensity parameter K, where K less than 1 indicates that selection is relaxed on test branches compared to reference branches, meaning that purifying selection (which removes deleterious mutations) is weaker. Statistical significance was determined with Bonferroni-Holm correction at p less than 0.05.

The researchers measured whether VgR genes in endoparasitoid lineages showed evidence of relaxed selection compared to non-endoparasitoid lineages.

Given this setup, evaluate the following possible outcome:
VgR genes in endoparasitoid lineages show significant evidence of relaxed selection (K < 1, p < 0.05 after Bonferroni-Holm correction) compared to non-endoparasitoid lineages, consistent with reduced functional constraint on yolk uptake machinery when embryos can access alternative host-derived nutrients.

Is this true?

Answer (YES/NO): NO